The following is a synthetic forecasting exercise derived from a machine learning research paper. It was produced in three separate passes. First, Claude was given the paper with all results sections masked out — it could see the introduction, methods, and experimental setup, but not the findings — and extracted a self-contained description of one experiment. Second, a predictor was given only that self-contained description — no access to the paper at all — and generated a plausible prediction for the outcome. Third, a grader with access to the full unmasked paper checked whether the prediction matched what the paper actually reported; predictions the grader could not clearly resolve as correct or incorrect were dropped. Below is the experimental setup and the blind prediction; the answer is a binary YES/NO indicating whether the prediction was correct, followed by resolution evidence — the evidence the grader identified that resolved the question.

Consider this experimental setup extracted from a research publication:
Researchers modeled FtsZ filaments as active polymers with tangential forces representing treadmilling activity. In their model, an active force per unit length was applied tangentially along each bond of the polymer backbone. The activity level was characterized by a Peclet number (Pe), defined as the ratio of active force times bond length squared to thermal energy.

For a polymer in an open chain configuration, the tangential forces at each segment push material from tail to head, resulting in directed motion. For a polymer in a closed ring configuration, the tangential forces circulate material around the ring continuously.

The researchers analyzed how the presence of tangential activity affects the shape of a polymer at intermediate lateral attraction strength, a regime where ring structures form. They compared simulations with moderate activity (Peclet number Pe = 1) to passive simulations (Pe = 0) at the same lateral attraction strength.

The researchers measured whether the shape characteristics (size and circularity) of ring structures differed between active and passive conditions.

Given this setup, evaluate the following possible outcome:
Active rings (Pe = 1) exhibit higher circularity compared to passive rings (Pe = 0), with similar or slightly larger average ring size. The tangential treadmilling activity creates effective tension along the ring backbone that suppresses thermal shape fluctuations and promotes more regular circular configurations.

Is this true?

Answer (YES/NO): NO